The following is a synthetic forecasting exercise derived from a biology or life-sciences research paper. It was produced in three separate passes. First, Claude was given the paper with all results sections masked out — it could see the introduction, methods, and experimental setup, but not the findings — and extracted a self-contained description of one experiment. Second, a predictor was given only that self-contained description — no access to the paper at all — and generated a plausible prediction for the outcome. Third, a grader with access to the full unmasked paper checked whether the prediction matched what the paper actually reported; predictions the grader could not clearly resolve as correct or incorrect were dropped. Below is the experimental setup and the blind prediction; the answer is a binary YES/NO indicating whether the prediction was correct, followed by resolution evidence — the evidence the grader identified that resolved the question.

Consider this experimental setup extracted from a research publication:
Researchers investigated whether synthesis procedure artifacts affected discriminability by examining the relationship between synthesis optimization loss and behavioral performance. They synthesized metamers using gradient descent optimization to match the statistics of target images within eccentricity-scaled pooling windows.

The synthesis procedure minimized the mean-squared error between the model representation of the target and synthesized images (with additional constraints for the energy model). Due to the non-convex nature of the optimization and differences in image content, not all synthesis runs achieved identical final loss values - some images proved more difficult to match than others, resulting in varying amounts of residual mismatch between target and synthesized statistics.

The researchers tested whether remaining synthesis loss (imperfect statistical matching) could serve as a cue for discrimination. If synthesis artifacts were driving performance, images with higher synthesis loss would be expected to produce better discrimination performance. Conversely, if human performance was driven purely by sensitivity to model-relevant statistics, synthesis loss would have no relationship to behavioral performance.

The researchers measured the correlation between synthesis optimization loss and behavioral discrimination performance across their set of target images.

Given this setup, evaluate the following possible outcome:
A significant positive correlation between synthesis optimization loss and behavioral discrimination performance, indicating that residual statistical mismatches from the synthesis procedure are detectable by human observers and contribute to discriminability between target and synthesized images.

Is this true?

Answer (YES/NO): NO